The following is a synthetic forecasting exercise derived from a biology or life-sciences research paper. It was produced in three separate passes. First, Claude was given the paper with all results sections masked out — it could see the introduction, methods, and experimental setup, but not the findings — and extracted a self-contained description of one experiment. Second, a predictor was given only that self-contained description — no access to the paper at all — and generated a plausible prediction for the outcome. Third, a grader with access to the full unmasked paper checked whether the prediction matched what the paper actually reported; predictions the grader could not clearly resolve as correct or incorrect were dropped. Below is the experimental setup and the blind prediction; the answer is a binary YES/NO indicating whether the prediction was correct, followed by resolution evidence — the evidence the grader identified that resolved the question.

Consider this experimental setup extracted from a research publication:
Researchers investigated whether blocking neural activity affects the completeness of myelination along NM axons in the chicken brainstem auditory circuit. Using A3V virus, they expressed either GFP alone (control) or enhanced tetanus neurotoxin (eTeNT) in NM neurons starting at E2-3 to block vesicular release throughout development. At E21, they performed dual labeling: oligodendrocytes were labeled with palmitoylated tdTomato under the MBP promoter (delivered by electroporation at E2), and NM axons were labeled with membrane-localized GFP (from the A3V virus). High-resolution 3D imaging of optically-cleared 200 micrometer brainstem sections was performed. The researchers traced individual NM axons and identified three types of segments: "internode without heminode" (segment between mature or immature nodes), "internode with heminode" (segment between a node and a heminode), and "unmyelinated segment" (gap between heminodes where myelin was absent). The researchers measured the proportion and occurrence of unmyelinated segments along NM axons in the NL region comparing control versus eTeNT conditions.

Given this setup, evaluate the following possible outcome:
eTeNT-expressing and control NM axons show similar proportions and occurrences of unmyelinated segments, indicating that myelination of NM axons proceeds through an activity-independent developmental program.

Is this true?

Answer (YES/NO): NO